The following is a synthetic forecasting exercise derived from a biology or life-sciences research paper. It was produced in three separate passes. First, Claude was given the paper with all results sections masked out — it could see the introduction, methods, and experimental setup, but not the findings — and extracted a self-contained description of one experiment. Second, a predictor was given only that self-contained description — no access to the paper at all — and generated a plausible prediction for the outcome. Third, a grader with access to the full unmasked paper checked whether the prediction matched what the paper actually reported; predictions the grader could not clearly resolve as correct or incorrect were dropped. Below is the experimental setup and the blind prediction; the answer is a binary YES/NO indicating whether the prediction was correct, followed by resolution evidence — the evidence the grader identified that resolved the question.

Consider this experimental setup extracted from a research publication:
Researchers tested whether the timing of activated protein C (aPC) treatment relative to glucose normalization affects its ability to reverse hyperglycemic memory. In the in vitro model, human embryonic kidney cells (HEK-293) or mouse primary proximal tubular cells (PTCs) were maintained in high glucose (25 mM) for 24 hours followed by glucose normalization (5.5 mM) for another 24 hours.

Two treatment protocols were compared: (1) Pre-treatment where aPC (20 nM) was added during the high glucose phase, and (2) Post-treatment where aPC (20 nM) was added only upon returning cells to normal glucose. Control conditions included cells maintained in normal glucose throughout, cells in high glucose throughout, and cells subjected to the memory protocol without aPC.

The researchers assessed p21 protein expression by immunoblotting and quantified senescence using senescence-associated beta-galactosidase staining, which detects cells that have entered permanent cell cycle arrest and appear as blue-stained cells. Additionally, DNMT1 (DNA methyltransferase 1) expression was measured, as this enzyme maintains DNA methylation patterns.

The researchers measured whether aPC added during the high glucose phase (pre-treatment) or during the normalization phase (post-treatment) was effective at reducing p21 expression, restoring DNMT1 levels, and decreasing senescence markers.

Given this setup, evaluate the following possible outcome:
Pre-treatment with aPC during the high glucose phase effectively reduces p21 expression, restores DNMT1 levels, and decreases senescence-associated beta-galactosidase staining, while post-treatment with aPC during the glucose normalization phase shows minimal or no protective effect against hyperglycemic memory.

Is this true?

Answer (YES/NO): NO